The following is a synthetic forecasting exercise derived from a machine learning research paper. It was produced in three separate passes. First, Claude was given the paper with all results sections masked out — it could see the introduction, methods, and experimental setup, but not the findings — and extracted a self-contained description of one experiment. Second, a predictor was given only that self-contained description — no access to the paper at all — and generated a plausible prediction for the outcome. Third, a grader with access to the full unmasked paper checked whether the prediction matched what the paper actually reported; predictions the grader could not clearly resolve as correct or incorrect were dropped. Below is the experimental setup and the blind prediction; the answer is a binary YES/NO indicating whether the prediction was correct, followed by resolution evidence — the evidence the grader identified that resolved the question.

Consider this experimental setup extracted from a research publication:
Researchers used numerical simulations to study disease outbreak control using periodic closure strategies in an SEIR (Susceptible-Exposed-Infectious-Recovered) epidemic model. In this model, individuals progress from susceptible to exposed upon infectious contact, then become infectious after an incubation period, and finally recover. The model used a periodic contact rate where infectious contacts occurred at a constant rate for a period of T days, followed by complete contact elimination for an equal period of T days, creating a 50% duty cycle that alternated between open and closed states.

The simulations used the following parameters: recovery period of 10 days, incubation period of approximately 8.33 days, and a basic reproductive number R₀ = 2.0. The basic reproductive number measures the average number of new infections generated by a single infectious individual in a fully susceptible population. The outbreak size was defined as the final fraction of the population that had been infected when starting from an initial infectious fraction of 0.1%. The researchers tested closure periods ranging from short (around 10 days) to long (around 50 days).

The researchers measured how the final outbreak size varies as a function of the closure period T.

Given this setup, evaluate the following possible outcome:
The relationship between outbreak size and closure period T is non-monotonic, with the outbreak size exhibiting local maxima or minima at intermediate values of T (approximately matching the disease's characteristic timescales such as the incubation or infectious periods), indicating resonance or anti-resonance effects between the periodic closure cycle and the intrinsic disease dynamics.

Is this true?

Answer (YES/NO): NO